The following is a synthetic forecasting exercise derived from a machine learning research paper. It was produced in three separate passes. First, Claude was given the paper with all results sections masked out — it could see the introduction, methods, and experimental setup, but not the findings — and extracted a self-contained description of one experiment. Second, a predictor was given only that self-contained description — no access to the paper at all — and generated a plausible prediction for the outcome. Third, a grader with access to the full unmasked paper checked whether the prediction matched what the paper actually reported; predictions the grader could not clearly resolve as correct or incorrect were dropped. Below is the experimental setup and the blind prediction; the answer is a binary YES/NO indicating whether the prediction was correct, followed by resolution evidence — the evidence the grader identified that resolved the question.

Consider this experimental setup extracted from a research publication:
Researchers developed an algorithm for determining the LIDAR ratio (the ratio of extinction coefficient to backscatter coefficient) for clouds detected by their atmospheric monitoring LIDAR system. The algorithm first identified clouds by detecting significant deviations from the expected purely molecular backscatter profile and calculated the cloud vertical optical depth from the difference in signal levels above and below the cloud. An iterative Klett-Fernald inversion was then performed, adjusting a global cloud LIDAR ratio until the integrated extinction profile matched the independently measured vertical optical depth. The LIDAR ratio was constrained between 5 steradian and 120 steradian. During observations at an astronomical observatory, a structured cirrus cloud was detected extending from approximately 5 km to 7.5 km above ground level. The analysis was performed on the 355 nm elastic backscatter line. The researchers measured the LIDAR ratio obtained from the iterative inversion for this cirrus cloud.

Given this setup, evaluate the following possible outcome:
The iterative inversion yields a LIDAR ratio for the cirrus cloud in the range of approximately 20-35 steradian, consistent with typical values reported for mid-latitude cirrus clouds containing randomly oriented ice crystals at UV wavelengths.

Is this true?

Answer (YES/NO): YES